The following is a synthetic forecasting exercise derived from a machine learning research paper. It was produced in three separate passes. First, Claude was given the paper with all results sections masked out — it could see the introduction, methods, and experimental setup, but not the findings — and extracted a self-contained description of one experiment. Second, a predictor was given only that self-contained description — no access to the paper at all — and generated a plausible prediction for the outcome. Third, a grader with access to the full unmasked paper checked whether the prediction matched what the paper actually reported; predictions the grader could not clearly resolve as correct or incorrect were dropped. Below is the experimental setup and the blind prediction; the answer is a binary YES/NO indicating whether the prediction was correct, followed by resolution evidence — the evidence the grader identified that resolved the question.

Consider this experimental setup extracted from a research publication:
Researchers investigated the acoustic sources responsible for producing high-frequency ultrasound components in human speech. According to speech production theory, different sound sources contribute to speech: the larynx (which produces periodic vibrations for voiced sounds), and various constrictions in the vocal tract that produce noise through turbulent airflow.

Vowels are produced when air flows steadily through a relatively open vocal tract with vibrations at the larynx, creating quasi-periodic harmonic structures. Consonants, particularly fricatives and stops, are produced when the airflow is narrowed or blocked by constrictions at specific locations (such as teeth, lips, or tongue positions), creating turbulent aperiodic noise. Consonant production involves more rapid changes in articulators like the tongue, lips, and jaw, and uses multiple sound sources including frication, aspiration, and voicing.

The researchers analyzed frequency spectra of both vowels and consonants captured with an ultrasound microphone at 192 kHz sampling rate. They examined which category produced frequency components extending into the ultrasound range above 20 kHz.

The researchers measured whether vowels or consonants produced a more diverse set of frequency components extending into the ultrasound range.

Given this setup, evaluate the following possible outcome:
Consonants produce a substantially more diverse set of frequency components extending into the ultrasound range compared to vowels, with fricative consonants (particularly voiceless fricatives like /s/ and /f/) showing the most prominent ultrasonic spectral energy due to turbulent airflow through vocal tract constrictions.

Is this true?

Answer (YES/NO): YES